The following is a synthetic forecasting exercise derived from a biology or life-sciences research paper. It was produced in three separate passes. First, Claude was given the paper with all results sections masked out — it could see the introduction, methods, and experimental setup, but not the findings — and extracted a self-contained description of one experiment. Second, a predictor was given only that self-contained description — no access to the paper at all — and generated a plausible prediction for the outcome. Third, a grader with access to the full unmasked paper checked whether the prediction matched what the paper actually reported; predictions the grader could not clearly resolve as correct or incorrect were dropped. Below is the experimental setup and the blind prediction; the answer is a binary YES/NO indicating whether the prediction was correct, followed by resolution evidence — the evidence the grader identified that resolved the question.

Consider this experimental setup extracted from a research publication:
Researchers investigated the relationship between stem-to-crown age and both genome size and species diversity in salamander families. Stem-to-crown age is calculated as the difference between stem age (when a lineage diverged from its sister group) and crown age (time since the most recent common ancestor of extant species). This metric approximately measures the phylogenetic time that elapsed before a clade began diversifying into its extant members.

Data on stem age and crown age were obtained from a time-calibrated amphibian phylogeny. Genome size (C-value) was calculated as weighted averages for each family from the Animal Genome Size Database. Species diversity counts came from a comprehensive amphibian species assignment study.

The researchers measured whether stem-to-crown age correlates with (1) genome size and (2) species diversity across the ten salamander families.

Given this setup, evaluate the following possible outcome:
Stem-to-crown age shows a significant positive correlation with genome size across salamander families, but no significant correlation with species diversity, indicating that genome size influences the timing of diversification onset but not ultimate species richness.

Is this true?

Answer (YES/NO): NO